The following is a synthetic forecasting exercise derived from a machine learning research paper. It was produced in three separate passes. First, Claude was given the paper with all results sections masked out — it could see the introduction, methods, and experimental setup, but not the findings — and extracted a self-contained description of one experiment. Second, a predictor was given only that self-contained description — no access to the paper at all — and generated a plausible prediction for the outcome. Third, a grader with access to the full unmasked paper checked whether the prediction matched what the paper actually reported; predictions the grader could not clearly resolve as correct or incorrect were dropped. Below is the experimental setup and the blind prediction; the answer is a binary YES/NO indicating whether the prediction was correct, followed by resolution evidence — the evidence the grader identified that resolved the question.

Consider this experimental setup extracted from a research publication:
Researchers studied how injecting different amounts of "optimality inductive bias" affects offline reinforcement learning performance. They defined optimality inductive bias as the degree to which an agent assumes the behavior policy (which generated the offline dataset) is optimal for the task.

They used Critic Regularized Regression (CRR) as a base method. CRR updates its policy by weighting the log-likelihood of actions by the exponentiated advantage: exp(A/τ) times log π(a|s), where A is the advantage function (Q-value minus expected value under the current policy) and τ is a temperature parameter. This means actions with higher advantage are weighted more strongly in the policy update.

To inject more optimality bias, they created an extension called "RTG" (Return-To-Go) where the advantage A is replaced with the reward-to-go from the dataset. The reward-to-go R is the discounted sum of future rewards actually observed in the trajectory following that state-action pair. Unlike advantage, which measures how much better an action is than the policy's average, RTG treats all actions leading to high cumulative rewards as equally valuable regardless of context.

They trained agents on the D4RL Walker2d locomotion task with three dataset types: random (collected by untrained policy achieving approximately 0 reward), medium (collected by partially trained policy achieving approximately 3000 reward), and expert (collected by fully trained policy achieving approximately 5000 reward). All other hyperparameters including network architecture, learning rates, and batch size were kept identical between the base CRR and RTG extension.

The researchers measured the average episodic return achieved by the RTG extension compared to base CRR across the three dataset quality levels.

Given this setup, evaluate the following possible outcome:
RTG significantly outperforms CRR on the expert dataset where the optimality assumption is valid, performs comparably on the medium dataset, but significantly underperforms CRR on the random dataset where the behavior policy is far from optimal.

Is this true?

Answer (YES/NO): NO